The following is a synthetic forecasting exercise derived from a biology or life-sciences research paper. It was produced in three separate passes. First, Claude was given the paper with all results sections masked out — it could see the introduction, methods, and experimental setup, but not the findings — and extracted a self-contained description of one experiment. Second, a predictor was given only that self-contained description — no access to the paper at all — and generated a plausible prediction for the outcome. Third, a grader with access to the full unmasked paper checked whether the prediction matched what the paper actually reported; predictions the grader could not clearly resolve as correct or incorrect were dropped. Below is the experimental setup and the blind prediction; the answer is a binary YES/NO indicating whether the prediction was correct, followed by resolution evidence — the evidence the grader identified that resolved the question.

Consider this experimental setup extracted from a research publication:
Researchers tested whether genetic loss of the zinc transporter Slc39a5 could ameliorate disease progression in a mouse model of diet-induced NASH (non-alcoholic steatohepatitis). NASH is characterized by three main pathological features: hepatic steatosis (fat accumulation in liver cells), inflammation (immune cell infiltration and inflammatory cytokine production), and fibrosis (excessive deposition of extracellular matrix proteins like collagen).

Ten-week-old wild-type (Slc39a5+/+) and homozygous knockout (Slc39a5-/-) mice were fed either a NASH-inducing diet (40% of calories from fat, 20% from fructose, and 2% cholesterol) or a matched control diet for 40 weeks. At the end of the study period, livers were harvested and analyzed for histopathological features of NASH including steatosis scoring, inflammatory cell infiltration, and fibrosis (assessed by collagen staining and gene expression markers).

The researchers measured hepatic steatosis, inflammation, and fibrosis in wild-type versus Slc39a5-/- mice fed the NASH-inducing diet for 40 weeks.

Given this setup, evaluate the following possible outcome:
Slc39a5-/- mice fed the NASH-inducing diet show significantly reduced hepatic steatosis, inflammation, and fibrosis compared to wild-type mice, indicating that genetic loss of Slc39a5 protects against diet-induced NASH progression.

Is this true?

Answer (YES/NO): NO